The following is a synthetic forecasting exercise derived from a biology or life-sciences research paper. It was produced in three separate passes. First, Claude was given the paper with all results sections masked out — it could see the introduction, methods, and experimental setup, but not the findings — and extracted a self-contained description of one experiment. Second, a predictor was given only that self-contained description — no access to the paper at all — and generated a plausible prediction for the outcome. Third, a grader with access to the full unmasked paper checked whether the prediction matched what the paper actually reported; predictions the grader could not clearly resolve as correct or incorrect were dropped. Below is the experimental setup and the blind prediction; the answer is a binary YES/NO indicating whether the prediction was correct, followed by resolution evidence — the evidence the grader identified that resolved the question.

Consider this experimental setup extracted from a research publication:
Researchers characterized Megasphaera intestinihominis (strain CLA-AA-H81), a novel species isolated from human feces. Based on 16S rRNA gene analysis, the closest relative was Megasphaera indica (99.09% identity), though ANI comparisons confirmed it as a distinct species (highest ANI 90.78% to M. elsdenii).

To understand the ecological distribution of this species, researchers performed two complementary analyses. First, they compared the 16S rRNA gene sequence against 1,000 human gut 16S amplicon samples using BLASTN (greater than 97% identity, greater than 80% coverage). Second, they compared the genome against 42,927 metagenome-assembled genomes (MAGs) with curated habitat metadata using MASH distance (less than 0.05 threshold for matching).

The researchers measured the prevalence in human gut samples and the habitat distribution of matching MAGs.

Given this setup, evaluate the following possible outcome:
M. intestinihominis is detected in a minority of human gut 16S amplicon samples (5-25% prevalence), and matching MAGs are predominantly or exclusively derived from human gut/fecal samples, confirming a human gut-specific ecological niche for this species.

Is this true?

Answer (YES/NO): YES